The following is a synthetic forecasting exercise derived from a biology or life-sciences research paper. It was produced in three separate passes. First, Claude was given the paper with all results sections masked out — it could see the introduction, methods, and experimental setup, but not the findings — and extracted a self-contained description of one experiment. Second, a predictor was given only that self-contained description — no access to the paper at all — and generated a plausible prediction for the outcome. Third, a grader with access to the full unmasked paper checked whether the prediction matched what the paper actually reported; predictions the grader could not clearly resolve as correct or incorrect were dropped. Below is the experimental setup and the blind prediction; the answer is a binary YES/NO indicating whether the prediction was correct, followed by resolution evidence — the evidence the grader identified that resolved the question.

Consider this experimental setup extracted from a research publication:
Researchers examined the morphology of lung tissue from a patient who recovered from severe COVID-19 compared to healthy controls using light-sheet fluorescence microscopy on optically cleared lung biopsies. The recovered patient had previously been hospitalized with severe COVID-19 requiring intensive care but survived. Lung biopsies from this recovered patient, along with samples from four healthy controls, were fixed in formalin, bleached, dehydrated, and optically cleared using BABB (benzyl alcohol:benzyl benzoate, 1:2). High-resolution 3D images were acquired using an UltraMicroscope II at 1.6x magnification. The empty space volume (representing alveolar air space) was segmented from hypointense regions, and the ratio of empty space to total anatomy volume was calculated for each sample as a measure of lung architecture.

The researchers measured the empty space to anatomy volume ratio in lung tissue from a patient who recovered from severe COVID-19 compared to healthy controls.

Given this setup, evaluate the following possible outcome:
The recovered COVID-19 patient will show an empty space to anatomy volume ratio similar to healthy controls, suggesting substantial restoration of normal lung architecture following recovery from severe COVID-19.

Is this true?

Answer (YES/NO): YES